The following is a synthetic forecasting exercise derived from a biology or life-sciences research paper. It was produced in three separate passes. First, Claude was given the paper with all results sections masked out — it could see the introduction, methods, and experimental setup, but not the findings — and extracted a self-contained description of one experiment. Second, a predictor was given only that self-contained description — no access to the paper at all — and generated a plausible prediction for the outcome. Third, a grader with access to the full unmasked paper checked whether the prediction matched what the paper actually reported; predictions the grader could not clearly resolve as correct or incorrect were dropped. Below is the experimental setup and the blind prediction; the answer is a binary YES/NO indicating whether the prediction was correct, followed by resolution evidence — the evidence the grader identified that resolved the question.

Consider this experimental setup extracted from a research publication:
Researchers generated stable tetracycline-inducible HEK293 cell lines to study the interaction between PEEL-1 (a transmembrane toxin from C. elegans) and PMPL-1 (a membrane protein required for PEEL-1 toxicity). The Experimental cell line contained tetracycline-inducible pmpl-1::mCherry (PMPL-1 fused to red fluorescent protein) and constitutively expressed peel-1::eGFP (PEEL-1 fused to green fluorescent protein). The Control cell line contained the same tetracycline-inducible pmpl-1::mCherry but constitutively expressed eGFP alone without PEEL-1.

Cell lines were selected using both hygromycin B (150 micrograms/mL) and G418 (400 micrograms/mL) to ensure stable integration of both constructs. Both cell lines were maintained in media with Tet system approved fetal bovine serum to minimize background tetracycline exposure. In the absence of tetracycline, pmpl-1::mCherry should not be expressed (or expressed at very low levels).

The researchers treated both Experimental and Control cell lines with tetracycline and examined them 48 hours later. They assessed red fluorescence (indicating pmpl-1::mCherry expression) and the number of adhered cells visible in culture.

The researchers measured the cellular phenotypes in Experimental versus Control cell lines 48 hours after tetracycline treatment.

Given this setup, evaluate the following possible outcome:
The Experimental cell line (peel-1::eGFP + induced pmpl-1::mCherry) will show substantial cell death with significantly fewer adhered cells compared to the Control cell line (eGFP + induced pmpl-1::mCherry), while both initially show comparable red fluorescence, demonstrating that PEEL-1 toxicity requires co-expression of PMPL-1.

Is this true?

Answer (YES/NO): YES